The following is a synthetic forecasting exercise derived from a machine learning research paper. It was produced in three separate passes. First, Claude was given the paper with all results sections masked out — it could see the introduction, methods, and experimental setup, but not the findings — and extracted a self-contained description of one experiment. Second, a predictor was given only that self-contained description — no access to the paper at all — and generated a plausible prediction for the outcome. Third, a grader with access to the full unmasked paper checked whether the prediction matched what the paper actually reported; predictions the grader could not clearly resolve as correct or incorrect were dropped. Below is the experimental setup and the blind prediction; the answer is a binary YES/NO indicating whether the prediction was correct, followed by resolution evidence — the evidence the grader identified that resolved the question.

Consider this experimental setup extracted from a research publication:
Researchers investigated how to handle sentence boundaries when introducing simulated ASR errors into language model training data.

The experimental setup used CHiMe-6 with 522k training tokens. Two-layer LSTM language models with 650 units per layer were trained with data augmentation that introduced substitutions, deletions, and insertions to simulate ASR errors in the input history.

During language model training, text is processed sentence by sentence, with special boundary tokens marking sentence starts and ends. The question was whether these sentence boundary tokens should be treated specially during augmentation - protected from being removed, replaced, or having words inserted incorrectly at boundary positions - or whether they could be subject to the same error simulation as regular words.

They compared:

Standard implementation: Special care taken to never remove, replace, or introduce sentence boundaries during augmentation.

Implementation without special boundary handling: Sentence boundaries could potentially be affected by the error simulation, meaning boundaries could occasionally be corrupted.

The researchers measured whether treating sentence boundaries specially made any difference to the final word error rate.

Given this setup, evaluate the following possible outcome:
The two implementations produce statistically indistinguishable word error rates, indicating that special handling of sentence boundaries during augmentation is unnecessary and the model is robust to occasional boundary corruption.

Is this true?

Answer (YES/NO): YES